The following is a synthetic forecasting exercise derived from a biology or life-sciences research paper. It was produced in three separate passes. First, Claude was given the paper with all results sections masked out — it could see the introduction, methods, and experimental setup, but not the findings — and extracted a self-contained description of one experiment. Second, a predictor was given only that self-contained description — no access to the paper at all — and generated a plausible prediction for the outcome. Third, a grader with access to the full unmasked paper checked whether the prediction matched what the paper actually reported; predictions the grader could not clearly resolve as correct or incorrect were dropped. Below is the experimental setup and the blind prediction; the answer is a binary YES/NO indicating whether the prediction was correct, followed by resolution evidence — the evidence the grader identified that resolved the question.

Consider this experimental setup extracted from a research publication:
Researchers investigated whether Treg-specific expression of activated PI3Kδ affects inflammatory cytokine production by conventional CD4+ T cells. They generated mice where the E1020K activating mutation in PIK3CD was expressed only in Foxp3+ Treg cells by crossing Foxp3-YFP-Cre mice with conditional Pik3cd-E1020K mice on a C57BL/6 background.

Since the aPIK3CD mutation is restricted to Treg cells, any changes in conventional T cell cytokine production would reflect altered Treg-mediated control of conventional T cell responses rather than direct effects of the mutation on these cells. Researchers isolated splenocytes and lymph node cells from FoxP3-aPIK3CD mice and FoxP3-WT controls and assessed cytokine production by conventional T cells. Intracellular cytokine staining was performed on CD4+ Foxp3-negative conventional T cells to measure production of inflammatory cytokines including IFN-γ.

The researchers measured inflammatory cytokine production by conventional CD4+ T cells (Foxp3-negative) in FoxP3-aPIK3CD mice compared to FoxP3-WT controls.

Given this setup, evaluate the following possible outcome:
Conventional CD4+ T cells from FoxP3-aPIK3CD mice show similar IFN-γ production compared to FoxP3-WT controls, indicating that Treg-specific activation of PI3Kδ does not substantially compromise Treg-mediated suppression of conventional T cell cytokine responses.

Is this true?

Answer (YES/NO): NO